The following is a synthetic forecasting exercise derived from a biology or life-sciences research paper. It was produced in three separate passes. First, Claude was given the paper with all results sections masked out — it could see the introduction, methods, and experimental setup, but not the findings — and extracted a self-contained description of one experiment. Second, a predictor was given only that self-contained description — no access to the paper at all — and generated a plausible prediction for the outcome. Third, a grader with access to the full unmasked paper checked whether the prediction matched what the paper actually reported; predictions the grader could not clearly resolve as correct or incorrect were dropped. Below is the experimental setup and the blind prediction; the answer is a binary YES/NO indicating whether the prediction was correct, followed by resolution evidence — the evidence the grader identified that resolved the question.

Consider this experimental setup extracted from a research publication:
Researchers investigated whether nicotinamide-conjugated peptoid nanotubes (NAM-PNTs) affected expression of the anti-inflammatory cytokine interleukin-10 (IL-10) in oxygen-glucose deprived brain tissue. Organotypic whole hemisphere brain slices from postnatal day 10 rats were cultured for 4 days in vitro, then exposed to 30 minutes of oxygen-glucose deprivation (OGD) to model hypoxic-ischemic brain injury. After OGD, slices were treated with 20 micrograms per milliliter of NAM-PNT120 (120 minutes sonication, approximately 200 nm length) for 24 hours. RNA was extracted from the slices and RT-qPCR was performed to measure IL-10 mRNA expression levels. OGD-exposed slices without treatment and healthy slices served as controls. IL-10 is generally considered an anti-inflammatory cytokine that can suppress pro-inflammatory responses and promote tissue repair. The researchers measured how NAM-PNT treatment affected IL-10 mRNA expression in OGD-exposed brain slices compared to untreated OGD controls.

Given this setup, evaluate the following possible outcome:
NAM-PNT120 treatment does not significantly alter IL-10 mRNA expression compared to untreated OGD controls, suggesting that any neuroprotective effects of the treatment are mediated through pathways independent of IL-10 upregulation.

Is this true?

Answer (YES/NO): NO